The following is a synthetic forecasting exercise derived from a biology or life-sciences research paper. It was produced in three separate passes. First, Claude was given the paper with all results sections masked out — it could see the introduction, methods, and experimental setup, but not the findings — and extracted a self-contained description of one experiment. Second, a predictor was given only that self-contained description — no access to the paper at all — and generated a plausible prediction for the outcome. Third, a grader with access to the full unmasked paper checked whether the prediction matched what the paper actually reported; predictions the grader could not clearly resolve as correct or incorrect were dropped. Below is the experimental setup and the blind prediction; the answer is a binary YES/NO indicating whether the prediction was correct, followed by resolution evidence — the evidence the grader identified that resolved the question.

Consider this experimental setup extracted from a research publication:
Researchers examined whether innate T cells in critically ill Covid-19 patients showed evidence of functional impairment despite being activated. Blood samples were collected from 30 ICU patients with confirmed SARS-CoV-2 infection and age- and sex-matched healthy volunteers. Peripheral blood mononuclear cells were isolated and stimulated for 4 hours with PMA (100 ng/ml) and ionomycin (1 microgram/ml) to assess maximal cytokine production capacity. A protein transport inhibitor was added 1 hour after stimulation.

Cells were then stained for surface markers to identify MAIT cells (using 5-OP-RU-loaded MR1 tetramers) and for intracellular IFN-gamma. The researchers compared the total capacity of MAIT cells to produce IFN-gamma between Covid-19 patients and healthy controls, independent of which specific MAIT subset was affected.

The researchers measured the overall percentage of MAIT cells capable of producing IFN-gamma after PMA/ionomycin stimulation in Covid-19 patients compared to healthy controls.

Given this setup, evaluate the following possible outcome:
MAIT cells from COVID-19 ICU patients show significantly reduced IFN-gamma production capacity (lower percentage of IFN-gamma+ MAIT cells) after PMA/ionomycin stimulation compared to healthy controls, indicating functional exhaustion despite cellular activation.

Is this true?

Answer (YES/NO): YES